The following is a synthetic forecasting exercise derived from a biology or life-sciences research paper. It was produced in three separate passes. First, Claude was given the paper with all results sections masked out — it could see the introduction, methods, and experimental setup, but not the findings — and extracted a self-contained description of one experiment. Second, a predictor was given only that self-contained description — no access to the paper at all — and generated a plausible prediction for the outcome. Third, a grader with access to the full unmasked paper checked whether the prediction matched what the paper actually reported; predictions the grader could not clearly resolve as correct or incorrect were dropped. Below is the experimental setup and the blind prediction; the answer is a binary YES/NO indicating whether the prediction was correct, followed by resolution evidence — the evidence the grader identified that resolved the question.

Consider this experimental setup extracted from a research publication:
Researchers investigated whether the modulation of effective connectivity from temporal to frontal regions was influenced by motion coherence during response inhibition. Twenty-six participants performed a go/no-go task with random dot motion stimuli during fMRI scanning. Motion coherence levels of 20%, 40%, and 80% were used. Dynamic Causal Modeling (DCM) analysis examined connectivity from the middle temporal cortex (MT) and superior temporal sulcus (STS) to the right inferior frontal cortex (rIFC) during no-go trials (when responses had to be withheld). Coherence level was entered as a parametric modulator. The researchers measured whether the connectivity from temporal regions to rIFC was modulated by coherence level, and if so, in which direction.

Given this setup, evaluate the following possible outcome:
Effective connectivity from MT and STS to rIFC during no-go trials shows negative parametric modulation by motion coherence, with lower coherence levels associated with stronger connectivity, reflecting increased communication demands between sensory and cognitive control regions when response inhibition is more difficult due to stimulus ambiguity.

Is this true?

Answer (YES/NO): NO